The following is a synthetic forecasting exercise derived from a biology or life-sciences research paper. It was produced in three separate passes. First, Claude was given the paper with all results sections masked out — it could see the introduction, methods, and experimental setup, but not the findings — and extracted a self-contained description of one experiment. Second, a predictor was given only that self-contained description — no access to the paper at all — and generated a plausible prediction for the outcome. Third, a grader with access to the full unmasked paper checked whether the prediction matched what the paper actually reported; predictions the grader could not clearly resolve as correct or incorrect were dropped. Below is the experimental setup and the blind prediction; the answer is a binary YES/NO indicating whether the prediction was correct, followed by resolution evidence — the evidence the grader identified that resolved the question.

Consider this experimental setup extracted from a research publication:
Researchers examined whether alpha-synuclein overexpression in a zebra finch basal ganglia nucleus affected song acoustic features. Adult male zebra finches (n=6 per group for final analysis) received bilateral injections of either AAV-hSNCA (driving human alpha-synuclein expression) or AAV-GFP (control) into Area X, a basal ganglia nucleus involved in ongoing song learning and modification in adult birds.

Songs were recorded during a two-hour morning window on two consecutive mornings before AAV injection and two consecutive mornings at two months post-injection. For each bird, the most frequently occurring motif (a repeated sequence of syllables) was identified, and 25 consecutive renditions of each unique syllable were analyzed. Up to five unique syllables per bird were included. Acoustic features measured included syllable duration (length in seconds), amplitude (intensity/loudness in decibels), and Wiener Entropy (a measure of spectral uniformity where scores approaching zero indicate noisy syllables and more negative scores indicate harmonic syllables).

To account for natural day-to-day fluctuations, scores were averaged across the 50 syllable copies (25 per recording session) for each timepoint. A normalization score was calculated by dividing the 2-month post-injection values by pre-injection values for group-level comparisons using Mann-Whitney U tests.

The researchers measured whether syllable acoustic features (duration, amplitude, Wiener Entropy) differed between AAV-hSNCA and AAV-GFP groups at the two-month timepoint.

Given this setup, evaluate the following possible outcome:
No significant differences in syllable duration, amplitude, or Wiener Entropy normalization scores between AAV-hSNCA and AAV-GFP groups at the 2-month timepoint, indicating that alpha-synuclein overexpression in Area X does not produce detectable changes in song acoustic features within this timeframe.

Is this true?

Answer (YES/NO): YES